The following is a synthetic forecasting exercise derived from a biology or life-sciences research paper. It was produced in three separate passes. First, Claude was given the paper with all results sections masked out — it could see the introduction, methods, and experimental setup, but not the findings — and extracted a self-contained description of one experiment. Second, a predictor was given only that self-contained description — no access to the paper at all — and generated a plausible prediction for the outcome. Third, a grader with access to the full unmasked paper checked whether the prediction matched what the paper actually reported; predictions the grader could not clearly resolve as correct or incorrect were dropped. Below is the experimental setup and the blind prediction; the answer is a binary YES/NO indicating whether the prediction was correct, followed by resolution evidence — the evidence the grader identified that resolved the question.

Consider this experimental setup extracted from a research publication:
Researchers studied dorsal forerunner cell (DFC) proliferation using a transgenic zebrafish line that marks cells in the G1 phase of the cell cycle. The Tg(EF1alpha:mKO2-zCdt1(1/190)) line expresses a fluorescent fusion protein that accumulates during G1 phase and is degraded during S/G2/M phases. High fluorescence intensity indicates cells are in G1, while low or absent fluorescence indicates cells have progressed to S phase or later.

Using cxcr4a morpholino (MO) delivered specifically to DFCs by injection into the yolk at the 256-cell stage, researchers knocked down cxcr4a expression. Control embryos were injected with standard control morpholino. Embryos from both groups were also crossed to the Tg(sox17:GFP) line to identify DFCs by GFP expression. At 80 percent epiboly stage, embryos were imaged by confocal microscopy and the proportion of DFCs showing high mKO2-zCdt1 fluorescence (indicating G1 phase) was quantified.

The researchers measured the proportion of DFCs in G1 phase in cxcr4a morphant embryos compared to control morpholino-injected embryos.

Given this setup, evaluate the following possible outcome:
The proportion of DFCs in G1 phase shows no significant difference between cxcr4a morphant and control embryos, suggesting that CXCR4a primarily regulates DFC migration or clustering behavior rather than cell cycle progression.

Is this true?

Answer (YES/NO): NO